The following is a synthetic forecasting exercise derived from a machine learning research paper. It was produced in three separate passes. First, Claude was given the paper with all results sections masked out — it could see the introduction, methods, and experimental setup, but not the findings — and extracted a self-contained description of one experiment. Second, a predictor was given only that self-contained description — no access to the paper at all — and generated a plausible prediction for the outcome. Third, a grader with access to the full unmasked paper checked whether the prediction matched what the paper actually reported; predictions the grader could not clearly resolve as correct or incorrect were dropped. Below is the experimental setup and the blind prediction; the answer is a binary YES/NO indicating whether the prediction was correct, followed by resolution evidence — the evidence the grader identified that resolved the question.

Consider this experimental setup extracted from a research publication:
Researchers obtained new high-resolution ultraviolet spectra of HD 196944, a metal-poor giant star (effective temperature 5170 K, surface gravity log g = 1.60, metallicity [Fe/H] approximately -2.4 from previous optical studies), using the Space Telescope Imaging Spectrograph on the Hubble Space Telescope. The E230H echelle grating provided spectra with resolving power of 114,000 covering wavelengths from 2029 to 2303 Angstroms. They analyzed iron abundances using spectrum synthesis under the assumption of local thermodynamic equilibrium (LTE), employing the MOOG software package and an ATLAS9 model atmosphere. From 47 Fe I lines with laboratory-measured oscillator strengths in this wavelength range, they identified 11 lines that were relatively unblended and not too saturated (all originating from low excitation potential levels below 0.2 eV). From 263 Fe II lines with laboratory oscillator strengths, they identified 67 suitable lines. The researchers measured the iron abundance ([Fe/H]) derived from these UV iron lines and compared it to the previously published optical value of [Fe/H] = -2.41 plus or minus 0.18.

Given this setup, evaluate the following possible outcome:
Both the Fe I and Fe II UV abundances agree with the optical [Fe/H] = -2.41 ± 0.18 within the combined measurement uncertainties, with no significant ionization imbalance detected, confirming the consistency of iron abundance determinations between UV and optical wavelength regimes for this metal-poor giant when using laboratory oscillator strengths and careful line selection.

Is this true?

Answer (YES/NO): YES